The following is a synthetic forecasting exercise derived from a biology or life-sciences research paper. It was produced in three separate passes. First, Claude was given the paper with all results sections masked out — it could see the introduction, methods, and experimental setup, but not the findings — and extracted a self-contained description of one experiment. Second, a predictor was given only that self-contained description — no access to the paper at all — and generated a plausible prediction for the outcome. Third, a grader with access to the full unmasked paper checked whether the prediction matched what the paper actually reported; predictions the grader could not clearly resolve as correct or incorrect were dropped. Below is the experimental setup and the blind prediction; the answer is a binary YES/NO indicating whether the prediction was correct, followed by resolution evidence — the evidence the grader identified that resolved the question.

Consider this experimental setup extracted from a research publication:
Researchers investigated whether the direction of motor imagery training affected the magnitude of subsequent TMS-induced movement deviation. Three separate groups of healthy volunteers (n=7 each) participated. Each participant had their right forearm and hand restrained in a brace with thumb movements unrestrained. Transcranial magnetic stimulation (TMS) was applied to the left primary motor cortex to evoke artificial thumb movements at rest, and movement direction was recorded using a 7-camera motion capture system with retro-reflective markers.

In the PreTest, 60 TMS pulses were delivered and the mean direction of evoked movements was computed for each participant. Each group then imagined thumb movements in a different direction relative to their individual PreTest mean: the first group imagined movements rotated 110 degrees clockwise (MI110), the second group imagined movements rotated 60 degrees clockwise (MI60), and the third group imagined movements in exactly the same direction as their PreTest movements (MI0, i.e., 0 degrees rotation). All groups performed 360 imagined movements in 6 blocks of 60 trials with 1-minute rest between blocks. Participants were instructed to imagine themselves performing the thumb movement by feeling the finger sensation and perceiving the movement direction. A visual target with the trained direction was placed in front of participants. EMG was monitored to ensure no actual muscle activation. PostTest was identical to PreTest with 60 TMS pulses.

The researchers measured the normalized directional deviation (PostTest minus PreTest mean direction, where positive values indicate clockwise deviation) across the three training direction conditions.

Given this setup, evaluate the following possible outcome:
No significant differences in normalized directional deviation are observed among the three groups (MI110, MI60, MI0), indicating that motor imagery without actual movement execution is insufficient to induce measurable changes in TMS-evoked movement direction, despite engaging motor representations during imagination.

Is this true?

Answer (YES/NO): NO